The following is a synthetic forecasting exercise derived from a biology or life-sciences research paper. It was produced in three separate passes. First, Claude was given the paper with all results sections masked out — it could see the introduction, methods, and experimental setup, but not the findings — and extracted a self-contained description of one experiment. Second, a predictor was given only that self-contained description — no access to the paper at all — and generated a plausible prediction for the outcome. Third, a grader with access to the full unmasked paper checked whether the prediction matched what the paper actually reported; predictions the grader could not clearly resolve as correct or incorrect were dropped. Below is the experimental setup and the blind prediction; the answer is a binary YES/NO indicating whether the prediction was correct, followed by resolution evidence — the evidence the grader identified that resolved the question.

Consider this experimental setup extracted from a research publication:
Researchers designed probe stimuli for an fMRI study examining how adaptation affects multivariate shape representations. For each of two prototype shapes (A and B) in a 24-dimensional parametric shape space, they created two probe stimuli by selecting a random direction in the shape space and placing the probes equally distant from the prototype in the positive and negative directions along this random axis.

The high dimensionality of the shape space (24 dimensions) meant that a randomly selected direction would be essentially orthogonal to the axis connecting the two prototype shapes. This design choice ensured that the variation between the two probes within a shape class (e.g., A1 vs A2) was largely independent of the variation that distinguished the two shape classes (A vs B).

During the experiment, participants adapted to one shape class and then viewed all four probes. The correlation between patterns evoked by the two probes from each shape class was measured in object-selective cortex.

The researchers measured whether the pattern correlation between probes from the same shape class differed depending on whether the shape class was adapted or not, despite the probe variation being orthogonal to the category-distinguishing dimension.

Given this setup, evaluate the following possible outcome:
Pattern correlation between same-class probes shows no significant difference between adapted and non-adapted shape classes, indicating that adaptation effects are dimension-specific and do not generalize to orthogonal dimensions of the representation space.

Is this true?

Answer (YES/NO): NO